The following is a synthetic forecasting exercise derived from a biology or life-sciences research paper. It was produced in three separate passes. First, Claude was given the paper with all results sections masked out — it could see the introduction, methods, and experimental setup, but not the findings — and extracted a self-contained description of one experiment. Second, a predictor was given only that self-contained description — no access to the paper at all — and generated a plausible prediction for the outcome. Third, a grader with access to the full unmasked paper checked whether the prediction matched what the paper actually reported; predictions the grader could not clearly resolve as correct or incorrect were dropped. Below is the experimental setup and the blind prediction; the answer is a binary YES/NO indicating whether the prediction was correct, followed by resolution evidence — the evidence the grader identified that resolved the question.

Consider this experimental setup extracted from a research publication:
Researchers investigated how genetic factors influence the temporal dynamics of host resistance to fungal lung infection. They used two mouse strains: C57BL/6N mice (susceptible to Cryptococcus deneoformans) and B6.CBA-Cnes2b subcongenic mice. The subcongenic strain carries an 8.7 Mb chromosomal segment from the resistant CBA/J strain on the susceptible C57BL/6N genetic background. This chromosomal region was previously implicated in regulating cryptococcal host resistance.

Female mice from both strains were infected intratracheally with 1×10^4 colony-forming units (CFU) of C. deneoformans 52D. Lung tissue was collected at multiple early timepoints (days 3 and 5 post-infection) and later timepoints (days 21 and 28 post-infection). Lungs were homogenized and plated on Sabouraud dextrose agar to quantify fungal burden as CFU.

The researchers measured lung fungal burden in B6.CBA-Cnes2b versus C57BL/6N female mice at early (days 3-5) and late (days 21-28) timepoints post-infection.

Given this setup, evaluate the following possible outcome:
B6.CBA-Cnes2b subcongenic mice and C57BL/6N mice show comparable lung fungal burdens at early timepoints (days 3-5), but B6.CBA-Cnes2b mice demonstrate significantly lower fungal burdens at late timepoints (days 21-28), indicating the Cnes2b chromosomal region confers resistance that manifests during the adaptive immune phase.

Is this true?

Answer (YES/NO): NO